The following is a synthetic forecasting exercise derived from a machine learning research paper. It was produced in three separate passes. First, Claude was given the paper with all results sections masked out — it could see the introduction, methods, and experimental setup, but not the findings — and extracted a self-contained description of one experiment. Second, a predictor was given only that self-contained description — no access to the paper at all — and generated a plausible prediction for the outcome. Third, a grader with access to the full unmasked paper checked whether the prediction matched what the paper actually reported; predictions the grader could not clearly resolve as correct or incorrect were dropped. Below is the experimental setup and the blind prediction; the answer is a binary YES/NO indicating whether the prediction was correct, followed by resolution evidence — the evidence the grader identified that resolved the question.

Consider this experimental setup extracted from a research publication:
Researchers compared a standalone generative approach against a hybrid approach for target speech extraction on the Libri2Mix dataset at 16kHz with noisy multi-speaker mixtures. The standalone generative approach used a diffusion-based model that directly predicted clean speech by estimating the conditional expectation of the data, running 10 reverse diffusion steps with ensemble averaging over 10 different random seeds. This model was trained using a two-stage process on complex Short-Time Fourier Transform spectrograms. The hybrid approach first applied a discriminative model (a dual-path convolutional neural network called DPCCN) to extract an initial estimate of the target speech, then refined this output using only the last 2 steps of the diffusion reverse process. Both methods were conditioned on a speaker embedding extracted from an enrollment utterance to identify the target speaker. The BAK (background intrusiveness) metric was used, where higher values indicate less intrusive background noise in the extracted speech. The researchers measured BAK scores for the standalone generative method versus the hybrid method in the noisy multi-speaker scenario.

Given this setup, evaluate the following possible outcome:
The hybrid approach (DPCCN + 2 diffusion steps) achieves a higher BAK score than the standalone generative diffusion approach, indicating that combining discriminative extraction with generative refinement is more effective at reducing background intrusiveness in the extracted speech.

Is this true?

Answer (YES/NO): NO